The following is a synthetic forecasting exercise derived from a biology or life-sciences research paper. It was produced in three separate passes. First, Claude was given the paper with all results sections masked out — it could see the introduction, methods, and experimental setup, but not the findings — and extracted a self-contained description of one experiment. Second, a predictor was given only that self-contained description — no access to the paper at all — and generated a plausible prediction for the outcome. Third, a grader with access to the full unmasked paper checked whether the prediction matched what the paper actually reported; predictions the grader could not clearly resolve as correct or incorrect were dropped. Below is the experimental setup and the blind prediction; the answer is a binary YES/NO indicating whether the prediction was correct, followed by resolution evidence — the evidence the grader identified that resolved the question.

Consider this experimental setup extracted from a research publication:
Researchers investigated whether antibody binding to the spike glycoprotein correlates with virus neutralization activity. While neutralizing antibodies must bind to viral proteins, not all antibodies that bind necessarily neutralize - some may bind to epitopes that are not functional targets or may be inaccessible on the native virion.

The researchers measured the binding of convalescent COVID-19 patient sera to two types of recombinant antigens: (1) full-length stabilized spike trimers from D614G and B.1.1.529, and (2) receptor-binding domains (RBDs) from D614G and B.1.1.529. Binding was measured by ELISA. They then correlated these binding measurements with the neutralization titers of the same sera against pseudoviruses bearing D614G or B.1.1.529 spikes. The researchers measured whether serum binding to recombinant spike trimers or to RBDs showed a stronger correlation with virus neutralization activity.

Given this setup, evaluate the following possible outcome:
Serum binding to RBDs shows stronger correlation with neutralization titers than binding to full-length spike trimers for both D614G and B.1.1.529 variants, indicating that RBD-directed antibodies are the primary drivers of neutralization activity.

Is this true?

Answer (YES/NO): YES